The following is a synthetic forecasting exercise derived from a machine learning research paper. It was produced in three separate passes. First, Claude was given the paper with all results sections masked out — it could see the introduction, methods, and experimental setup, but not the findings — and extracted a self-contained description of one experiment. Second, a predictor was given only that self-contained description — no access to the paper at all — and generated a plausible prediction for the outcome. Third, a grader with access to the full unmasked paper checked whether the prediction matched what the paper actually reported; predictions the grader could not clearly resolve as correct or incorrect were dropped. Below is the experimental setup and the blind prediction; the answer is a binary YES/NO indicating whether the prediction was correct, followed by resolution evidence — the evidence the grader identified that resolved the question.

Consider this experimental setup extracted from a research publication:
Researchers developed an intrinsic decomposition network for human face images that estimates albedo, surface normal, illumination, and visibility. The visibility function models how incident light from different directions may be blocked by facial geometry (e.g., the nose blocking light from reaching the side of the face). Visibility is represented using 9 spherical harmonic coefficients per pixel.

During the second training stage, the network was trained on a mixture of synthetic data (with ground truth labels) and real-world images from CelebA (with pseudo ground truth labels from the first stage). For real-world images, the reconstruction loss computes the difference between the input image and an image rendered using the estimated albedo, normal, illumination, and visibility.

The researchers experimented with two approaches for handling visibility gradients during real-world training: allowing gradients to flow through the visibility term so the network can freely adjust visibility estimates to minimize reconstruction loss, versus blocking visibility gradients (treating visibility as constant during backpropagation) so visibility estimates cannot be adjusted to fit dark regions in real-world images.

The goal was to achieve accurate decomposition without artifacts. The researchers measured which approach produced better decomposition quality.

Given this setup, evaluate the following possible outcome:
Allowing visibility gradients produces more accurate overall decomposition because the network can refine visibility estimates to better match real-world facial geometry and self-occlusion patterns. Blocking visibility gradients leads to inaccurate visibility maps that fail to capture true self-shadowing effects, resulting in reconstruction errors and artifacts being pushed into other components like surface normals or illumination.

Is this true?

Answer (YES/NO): NO